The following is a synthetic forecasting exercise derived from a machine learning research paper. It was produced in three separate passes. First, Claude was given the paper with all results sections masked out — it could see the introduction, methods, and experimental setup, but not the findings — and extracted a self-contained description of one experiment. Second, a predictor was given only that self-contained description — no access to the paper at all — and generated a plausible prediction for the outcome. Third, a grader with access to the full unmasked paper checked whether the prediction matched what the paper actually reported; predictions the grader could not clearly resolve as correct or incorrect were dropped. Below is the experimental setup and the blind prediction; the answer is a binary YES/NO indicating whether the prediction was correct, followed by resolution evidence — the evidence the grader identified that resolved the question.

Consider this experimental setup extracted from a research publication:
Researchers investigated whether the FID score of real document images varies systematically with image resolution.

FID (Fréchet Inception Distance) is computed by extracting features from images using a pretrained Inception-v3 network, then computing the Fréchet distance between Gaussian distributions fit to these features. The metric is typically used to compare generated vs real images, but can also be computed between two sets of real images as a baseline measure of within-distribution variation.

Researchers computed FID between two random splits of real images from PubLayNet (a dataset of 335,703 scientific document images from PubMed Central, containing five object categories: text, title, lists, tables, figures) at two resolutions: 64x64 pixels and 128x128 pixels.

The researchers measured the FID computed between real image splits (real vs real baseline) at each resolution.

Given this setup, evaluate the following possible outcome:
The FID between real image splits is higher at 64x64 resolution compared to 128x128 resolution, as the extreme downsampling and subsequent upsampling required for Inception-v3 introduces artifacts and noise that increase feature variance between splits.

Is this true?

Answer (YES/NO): NO